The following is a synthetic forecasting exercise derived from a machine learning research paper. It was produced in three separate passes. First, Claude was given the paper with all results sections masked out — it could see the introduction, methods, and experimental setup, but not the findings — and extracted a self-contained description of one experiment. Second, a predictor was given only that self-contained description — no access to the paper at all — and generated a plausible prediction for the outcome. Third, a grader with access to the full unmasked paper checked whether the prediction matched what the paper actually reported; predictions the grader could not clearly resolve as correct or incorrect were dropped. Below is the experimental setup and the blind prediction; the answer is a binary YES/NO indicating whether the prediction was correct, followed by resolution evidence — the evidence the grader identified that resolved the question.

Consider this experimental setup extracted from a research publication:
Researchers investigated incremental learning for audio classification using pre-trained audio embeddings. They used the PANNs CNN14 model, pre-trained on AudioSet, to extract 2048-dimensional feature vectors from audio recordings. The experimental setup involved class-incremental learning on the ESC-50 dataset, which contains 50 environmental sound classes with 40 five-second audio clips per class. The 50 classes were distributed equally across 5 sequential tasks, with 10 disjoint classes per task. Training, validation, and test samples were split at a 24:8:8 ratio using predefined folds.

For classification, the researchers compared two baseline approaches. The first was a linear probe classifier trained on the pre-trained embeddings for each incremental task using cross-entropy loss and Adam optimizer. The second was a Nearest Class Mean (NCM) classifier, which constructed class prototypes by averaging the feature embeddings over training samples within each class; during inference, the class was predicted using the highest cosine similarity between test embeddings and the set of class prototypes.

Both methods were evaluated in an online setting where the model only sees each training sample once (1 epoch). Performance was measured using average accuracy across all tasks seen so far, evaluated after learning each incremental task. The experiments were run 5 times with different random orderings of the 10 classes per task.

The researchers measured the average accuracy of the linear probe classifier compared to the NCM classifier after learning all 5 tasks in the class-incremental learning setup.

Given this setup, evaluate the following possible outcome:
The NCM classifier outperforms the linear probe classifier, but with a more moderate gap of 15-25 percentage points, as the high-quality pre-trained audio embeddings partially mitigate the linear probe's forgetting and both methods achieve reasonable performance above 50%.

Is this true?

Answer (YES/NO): NO